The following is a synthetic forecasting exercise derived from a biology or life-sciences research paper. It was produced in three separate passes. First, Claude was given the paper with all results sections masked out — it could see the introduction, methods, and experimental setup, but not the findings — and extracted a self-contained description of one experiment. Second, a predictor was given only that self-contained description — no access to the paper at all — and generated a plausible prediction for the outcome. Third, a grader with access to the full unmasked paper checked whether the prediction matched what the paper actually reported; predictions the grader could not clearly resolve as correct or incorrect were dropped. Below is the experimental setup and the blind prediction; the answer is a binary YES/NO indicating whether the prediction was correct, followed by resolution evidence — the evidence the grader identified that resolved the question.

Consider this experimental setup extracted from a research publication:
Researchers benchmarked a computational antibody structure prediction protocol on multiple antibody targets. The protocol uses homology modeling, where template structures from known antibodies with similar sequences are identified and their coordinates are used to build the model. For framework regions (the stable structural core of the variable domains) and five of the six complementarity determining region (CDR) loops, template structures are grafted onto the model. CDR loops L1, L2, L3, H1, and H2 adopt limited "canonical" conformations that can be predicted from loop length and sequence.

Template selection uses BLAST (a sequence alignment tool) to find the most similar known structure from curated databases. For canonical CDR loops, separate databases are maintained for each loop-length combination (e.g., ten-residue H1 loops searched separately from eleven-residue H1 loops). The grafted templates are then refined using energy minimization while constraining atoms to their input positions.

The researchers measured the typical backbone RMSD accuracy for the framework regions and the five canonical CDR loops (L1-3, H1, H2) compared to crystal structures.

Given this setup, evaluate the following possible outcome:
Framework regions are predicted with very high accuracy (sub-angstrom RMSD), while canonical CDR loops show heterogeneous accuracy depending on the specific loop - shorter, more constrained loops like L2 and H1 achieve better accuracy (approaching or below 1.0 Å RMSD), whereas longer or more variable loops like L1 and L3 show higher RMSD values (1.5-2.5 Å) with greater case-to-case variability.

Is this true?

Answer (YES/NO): NO